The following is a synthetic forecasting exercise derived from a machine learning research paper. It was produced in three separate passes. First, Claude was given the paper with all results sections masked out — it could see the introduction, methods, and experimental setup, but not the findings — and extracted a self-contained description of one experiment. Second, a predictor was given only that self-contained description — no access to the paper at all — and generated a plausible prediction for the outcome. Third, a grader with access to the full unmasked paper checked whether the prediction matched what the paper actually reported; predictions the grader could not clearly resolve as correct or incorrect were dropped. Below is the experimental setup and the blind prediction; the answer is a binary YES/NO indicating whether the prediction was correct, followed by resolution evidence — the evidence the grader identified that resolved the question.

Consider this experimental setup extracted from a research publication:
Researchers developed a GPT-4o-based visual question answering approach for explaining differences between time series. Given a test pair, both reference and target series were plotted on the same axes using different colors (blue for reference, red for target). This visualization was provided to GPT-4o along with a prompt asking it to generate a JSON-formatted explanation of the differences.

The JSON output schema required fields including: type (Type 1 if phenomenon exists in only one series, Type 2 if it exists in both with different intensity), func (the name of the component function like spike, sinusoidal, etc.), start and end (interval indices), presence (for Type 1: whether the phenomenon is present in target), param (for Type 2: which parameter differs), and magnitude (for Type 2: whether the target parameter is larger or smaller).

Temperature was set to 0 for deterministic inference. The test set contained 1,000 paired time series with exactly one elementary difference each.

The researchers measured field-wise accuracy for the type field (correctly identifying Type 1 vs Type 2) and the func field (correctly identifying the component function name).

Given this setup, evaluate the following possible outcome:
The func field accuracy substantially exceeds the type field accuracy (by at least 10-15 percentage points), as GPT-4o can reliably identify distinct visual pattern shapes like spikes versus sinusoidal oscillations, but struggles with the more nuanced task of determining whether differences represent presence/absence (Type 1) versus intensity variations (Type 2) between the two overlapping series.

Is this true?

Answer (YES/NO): NO